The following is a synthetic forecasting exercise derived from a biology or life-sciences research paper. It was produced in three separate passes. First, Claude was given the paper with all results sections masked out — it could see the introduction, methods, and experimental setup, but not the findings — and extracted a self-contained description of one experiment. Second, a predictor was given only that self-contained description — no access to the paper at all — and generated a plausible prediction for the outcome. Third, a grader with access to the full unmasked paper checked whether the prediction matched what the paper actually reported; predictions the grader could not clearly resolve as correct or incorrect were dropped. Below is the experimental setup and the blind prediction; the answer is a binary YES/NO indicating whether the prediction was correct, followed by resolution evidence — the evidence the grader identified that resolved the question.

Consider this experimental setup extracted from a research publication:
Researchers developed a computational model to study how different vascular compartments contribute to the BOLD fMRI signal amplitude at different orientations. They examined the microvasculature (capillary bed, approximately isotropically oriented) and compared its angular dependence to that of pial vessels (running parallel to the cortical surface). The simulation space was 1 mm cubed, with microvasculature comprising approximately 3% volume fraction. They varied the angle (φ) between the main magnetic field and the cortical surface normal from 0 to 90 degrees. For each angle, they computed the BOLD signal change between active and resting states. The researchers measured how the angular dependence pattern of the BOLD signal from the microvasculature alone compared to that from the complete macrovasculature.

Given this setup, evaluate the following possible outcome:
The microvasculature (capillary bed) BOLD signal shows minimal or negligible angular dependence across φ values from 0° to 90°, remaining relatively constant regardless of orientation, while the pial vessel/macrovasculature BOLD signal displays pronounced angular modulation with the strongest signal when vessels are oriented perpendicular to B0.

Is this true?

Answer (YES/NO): NO